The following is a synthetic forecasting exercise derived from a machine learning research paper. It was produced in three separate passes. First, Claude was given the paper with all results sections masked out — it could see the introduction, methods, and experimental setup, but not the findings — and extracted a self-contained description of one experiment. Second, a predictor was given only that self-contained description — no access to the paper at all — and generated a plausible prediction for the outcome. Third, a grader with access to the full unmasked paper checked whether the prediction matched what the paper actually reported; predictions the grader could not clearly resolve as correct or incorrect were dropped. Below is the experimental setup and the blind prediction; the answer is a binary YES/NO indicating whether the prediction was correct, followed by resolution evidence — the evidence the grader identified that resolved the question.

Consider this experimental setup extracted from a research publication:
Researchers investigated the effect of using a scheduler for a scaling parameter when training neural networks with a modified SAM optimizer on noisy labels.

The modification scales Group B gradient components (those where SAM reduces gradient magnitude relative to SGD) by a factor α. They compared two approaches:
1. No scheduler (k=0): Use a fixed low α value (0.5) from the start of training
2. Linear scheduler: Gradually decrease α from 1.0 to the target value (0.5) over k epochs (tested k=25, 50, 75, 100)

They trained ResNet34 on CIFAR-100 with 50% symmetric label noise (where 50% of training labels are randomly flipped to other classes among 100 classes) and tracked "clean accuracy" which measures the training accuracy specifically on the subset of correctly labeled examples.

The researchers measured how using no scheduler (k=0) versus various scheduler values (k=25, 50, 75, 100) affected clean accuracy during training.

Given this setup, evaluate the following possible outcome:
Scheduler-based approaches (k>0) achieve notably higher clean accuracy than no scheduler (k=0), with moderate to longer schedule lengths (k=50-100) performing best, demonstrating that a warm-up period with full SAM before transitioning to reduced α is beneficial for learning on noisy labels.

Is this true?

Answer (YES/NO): NO